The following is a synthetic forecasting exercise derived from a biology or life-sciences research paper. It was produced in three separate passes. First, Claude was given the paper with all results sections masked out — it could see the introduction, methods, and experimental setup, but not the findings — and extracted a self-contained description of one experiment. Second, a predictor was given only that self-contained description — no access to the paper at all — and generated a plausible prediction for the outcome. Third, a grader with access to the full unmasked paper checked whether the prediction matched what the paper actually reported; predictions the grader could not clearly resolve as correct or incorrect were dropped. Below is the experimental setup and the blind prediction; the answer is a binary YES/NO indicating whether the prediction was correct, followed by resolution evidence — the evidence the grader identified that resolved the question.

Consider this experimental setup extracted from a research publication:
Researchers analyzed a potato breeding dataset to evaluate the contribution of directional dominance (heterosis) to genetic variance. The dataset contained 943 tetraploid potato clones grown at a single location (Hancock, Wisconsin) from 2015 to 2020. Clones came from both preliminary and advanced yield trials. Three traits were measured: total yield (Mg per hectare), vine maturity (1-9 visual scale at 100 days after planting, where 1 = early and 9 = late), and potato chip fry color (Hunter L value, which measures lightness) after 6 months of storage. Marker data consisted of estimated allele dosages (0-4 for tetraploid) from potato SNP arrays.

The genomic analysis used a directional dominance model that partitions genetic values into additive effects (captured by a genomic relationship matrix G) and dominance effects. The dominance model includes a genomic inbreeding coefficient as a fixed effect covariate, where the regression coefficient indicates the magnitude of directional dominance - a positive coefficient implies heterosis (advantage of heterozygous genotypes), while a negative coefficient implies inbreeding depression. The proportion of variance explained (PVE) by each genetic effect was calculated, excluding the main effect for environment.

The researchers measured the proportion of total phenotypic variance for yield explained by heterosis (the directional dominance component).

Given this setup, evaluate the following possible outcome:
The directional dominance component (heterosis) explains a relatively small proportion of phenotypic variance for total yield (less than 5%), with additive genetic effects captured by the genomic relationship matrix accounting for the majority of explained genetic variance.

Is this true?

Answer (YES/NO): YES